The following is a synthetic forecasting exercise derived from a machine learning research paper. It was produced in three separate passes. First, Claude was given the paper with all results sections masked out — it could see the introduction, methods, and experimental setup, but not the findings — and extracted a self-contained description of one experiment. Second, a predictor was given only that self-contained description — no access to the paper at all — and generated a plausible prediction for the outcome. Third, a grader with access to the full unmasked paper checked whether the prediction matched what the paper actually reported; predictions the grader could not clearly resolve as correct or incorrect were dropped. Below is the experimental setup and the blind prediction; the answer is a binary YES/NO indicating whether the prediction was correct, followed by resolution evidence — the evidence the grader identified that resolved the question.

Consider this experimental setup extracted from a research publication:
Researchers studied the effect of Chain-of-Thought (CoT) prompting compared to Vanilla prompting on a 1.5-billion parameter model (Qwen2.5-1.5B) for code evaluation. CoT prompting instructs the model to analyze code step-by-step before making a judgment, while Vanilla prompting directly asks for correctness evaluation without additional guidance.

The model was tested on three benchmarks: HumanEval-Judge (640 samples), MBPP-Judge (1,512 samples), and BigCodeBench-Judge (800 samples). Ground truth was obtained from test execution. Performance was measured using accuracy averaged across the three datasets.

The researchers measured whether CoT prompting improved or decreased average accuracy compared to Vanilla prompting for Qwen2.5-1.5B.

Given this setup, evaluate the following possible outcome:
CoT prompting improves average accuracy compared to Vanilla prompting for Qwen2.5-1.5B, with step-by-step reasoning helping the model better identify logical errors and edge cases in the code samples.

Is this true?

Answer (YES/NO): NO